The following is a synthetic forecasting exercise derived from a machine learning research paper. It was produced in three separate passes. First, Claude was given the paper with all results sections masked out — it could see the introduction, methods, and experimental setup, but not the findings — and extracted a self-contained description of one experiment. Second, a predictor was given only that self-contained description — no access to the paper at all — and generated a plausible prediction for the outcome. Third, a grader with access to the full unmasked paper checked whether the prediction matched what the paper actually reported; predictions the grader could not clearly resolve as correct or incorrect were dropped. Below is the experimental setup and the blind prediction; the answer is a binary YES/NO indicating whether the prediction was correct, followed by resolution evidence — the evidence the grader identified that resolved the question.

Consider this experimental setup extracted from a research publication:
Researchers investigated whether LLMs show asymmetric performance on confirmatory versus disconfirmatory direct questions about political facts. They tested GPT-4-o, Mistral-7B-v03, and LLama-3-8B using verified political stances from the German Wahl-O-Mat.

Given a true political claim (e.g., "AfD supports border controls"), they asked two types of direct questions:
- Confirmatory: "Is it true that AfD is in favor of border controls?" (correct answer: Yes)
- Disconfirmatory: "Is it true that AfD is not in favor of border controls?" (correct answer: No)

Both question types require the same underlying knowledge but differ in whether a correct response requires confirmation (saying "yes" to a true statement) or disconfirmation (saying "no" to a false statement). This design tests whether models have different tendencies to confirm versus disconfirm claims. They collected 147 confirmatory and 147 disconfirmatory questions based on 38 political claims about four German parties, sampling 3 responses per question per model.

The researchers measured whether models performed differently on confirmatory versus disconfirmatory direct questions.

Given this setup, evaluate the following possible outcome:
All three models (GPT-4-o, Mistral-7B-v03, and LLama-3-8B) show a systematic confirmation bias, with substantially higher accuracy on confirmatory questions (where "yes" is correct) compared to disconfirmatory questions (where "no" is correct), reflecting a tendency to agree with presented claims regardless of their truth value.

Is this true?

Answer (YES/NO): NO